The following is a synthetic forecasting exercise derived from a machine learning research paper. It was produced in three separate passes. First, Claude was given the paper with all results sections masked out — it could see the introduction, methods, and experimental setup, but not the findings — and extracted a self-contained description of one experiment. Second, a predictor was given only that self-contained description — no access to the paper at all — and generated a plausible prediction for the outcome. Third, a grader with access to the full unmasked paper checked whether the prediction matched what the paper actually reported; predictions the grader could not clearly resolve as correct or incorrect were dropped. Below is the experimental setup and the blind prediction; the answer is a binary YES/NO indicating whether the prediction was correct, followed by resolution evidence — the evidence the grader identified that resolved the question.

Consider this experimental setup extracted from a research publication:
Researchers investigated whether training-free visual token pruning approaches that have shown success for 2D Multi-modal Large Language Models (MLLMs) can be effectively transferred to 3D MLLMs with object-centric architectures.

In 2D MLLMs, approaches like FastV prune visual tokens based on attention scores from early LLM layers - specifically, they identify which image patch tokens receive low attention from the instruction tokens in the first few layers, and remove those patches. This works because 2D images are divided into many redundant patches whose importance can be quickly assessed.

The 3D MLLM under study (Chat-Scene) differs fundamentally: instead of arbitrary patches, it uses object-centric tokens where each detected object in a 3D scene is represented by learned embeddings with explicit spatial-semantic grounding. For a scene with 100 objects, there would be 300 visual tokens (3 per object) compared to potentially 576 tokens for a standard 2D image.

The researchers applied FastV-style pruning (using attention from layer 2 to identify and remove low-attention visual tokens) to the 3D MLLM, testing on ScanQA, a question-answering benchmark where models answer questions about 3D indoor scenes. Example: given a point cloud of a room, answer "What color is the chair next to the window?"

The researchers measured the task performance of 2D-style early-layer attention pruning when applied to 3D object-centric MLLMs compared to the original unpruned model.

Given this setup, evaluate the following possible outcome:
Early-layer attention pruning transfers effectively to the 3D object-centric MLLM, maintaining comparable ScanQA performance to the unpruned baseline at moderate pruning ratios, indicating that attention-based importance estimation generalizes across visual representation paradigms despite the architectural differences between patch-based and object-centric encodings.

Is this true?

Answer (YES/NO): NO